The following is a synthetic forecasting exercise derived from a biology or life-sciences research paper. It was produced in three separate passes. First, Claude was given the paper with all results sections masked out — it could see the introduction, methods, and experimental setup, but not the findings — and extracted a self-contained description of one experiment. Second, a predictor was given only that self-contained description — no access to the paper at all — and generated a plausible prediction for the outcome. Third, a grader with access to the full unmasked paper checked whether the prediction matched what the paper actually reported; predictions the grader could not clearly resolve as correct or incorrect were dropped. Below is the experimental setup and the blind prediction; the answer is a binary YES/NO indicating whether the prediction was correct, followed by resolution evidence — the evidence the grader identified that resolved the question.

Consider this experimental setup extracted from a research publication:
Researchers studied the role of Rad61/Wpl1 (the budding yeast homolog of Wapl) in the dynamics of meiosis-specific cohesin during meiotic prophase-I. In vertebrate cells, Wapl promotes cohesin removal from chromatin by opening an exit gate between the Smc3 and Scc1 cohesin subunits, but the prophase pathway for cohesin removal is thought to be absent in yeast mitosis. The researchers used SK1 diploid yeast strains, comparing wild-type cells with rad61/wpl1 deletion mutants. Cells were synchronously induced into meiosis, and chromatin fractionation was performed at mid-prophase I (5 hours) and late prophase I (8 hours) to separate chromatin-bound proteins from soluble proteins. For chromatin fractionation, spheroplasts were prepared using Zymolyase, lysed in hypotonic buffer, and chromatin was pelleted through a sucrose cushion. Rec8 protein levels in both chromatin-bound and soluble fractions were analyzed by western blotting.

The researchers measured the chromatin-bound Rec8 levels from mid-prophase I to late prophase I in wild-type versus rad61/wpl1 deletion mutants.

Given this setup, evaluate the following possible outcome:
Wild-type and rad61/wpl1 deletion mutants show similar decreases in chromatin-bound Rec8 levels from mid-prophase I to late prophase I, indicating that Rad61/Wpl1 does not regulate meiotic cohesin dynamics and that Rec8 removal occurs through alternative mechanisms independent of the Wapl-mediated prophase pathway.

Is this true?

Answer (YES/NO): NO